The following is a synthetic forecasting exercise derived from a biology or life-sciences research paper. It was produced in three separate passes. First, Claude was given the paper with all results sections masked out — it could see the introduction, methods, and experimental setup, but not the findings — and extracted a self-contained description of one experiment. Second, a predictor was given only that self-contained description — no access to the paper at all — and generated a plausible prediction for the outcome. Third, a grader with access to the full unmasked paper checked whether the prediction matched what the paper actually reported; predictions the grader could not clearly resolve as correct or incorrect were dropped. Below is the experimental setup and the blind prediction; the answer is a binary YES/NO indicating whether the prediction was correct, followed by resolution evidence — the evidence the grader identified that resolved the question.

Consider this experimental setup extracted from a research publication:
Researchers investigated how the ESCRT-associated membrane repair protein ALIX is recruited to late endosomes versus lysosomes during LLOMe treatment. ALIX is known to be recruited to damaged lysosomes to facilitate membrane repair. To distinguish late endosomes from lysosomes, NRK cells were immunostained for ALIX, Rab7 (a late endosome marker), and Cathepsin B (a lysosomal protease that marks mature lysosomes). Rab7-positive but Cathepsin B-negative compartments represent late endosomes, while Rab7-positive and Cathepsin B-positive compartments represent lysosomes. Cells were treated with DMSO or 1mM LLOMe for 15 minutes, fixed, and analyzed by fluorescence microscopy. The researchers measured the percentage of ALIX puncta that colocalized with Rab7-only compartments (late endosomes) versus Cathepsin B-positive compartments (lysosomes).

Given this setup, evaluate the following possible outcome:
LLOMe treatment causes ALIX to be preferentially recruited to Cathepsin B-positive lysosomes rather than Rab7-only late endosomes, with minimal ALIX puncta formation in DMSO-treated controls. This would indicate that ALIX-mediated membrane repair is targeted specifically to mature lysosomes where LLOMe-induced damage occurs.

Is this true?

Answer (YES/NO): YES